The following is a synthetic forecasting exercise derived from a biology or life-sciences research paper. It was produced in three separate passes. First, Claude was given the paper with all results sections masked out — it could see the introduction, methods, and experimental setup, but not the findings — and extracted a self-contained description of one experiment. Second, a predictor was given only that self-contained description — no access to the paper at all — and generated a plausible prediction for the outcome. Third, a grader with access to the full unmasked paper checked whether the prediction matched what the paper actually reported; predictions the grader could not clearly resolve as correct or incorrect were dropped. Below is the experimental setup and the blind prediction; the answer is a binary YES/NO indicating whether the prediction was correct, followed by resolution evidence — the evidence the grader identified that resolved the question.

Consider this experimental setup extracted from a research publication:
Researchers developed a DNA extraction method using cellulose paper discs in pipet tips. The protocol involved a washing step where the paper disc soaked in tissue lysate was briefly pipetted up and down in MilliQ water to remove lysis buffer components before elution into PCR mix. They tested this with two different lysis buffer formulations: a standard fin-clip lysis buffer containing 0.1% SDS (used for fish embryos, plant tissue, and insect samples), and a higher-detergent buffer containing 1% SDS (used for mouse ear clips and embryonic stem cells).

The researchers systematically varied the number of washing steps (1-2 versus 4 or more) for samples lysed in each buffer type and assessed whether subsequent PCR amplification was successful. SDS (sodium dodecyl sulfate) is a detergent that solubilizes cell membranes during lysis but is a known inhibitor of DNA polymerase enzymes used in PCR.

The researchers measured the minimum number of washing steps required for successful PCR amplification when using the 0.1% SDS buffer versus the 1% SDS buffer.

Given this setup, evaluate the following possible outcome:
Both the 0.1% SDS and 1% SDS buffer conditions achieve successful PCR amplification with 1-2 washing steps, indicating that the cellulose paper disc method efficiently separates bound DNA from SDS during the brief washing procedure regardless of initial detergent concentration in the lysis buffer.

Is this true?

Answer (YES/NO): NO